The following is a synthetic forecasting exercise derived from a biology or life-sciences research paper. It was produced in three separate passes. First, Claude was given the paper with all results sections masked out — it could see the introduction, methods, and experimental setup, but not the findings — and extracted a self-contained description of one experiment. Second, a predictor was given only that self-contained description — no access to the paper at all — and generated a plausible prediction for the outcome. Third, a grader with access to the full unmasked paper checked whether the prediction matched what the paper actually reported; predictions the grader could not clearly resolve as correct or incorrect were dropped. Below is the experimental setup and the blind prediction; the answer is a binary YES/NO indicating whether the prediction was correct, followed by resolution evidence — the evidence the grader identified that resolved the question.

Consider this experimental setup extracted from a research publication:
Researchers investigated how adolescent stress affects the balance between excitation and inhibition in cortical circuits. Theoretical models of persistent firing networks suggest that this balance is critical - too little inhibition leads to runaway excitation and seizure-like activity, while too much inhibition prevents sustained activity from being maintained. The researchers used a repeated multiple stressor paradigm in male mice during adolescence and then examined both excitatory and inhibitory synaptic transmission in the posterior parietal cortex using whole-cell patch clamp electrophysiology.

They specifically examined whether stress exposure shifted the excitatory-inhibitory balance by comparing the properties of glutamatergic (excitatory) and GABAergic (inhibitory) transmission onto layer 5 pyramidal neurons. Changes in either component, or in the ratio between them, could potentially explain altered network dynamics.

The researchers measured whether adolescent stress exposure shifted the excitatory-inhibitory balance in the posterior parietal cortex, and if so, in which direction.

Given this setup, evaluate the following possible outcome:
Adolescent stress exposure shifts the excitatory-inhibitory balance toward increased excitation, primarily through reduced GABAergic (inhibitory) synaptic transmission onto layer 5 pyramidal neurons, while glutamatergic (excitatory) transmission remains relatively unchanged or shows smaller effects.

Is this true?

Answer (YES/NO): NO